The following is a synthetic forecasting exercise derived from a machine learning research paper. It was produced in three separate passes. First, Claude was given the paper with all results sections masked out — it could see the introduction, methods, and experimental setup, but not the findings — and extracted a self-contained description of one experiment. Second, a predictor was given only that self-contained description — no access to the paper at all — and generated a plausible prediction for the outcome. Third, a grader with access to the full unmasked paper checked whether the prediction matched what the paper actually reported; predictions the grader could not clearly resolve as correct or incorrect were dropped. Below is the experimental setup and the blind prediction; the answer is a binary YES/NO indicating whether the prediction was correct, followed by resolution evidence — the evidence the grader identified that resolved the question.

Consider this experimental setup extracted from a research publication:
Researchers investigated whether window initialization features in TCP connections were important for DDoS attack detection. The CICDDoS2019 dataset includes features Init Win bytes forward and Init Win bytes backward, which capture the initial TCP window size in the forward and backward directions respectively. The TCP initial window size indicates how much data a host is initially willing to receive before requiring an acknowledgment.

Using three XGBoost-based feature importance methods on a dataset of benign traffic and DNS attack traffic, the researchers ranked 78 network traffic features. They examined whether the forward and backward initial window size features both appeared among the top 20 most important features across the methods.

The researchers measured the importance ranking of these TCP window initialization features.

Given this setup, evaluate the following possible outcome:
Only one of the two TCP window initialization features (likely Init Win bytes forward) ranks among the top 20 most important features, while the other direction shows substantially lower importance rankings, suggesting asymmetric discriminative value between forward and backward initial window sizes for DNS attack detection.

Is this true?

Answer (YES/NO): NO